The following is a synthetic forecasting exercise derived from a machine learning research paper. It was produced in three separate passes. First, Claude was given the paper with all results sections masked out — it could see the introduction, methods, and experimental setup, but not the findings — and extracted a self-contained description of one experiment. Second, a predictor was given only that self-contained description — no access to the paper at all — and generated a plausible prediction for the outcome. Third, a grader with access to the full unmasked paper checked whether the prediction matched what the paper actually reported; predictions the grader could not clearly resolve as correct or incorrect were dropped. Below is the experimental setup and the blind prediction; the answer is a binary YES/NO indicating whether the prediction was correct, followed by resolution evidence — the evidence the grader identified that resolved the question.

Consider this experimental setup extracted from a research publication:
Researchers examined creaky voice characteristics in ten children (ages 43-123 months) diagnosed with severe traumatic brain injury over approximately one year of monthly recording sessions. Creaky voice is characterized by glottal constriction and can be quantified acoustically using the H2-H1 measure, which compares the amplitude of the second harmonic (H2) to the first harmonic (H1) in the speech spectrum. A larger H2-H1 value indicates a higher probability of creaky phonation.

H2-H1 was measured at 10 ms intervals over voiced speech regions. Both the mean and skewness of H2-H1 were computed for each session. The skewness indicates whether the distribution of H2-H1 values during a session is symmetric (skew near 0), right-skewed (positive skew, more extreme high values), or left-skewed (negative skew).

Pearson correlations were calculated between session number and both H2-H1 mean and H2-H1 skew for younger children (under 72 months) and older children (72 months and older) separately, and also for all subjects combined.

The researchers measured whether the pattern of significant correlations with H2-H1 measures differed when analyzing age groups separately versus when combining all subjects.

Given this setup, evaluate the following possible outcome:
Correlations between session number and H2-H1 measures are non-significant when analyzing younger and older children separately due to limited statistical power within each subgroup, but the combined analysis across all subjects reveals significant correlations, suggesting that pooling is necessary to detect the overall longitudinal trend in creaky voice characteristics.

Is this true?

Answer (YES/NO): NO